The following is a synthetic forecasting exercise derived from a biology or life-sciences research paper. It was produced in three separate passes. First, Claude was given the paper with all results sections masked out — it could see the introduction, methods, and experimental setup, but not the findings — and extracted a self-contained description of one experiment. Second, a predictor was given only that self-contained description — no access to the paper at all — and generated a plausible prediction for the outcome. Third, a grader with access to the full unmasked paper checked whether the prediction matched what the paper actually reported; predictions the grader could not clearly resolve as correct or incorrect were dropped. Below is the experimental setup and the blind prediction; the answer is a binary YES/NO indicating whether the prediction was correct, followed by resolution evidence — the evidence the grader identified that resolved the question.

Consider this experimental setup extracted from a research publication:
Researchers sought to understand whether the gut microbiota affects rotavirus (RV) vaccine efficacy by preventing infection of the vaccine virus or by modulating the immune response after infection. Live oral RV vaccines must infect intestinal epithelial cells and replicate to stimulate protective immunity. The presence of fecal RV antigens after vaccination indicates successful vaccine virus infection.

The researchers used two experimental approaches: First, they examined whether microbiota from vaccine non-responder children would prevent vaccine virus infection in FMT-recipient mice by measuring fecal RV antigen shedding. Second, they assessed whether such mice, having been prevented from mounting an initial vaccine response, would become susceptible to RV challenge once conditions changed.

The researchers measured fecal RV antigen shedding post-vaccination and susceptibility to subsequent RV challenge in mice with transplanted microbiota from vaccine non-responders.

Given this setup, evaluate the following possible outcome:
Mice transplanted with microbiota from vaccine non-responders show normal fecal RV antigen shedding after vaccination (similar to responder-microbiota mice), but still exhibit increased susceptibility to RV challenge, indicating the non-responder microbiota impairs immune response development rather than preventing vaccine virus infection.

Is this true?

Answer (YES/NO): NO